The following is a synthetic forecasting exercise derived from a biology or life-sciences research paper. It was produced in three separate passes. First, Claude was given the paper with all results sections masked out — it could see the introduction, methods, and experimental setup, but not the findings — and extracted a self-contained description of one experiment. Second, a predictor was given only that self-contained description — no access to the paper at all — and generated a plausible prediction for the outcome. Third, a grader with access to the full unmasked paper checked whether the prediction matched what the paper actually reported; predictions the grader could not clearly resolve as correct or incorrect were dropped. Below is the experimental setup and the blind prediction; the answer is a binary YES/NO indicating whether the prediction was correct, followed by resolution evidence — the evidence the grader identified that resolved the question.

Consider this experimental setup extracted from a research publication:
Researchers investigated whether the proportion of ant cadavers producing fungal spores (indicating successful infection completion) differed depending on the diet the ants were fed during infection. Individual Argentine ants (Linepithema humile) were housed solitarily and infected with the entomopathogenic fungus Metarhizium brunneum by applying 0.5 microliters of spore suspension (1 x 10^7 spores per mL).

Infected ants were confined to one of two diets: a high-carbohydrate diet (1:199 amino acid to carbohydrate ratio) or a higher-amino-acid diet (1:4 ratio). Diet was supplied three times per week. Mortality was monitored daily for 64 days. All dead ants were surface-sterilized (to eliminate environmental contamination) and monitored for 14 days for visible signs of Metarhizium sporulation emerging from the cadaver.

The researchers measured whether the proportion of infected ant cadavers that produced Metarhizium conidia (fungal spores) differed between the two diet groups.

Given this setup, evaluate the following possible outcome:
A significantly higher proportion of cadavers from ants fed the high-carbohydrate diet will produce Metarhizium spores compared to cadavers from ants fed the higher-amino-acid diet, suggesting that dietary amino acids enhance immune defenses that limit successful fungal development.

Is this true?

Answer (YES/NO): NO